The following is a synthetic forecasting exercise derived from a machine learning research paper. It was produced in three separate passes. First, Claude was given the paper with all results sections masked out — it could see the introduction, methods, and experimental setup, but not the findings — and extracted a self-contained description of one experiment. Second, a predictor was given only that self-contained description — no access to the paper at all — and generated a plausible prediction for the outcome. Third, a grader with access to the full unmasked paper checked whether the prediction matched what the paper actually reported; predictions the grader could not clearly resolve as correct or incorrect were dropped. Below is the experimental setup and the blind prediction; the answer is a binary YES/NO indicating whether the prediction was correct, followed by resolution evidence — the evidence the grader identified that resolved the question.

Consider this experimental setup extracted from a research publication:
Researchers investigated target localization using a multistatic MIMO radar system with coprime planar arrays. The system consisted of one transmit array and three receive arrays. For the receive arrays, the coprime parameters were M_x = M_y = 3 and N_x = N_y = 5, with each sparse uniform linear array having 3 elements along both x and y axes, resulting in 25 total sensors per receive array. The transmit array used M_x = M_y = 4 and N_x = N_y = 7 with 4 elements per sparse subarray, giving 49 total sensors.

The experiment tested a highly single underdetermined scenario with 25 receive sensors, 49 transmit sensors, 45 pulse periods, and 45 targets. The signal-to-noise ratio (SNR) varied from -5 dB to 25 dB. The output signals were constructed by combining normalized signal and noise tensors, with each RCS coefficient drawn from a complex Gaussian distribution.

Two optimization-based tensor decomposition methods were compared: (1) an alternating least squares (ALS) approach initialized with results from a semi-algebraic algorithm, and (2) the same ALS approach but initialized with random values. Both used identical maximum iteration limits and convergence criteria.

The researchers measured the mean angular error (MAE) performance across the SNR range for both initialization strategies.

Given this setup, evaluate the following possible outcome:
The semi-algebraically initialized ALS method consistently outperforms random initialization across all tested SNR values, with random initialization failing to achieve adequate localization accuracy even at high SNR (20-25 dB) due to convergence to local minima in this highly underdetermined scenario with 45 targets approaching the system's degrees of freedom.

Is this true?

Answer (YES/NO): YES